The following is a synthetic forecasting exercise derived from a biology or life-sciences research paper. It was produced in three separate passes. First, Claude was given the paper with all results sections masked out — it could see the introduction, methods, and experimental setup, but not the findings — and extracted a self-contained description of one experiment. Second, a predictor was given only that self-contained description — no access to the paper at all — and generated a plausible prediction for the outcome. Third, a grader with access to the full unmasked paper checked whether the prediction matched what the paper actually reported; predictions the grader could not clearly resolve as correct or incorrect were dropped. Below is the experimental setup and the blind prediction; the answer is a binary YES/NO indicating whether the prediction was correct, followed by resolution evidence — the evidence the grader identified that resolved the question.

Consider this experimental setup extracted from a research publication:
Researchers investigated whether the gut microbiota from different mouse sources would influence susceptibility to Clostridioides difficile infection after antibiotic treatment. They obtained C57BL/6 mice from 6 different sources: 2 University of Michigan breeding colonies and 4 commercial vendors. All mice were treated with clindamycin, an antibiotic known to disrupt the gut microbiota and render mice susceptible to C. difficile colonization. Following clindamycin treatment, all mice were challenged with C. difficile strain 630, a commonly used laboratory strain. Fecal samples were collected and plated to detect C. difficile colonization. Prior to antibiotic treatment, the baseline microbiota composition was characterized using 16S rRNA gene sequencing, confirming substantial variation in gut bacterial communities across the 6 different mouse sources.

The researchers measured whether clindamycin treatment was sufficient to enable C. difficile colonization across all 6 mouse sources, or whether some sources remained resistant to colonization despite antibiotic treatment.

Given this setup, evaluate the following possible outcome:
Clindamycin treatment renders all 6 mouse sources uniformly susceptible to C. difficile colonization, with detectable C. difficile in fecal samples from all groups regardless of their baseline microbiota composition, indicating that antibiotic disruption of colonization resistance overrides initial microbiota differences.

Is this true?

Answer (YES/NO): YES